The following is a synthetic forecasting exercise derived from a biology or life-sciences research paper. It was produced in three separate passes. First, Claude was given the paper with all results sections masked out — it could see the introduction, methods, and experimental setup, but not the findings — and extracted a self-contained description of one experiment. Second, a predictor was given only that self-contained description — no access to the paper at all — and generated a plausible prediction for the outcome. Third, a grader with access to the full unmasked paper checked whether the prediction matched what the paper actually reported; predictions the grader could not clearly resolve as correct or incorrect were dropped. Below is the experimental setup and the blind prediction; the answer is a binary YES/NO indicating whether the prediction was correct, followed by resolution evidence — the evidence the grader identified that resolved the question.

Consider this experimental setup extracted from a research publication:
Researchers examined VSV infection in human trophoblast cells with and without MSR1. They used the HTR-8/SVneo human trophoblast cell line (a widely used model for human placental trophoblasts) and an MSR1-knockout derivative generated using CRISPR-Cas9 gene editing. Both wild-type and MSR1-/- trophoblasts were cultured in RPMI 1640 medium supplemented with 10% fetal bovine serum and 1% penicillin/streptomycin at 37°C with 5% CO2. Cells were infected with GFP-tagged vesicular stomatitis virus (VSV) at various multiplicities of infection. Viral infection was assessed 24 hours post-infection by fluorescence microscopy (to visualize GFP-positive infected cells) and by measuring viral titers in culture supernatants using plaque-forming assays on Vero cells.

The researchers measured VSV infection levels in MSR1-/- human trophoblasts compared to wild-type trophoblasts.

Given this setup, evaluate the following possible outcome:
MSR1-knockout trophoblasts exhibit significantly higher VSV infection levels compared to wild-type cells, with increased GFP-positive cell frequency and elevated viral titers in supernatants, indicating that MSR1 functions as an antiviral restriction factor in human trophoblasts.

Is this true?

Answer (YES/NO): NO